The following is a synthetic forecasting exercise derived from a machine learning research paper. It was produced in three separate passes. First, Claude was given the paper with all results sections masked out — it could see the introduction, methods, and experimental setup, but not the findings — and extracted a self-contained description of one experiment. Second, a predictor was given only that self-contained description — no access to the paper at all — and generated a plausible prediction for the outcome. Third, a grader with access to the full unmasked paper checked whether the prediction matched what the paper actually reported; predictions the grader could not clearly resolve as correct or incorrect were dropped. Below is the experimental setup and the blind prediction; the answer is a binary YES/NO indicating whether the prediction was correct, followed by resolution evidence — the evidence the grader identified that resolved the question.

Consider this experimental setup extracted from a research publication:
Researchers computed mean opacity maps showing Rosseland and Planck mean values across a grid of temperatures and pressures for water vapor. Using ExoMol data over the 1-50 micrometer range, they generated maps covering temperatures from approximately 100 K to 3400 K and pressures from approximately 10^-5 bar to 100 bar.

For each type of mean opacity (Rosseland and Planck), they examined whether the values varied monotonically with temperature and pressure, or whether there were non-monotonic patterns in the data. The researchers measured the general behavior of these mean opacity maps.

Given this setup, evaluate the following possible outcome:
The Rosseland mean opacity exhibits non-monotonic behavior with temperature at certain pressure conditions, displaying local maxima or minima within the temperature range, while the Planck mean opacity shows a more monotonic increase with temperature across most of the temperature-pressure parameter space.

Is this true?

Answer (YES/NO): NO